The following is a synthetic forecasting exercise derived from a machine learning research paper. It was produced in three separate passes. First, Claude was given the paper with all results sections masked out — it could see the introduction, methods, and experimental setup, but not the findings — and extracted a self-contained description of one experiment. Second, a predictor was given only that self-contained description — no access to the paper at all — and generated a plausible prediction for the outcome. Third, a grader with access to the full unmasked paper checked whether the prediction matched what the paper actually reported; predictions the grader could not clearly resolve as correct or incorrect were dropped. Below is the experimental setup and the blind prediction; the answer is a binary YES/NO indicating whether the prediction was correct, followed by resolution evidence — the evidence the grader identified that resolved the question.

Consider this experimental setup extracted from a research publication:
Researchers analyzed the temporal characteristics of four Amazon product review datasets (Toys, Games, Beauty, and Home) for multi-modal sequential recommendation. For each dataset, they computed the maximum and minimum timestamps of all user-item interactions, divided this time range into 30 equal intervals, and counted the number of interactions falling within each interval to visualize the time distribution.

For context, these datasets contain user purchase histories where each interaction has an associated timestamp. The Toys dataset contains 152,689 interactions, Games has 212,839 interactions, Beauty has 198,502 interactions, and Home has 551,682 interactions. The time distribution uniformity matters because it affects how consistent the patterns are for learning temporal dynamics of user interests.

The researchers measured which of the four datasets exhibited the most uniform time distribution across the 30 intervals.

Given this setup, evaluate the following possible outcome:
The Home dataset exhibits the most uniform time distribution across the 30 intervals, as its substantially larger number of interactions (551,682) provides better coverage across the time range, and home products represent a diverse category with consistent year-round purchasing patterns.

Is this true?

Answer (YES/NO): NO